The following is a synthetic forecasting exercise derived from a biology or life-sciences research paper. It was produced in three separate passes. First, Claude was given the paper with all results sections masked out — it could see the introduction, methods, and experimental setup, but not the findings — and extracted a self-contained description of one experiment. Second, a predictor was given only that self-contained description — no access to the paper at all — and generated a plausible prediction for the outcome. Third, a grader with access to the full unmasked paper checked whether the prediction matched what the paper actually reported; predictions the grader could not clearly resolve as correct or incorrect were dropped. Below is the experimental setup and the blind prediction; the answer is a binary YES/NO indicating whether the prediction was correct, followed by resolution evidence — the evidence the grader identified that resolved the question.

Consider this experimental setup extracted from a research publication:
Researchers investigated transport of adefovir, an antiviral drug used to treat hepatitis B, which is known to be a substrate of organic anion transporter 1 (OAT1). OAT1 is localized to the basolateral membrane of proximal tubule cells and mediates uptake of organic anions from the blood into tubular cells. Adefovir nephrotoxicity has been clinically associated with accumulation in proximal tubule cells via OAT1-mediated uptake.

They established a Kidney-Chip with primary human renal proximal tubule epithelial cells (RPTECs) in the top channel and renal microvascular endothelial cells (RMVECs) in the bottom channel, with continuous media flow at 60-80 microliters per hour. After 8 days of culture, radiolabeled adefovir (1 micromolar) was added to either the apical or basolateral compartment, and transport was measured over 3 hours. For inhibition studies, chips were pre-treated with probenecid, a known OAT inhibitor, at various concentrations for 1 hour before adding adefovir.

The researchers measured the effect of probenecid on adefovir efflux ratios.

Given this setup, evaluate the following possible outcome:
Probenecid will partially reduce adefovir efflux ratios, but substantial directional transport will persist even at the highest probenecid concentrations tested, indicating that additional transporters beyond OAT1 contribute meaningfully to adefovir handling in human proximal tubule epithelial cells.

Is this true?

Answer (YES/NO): NO